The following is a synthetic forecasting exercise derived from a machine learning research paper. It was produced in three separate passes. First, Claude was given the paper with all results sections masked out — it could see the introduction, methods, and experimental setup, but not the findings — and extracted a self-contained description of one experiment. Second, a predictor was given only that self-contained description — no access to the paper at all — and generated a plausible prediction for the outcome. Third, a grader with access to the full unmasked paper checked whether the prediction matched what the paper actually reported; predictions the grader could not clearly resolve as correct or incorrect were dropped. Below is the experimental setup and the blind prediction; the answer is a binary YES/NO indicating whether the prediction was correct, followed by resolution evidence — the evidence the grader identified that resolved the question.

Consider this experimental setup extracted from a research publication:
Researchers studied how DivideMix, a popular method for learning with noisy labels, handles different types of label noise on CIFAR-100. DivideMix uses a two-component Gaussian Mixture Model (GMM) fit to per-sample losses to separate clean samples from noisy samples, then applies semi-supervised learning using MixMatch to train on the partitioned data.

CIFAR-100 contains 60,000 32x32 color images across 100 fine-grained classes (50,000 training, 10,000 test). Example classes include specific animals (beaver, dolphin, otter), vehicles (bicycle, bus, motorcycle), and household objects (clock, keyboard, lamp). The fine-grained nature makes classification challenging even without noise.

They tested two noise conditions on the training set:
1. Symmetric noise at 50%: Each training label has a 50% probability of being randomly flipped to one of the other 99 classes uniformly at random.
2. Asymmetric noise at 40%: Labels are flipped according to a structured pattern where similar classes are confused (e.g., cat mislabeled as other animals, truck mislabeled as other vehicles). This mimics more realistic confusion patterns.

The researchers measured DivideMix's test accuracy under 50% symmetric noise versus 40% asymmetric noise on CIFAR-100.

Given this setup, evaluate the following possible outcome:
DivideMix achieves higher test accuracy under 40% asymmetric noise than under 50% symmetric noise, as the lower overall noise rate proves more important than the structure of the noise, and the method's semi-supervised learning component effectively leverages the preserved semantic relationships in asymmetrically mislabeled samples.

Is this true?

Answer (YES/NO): NO